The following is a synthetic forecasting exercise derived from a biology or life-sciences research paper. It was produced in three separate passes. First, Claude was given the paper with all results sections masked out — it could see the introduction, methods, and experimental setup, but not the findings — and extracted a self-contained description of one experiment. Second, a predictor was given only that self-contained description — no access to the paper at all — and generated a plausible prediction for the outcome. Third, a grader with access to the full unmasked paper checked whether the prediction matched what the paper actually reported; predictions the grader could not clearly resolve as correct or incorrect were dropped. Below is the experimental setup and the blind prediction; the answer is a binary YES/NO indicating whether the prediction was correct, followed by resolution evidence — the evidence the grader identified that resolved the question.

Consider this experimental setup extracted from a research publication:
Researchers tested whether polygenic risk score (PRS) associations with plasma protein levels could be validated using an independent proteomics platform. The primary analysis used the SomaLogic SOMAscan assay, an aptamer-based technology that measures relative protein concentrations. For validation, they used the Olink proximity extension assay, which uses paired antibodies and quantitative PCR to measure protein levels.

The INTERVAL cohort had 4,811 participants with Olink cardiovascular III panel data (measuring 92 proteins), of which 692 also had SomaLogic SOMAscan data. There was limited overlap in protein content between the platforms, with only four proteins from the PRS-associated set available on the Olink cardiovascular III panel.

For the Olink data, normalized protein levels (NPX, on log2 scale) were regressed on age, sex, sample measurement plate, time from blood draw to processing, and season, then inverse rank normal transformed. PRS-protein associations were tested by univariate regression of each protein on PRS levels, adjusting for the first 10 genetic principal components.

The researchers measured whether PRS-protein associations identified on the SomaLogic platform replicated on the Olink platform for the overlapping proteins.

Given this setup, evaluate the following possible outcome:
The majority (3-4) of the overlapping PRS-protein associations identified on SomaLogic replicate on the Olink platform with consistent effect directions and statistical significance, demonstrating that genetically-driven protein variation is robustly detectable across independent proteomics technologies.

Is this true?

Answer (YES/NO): YES